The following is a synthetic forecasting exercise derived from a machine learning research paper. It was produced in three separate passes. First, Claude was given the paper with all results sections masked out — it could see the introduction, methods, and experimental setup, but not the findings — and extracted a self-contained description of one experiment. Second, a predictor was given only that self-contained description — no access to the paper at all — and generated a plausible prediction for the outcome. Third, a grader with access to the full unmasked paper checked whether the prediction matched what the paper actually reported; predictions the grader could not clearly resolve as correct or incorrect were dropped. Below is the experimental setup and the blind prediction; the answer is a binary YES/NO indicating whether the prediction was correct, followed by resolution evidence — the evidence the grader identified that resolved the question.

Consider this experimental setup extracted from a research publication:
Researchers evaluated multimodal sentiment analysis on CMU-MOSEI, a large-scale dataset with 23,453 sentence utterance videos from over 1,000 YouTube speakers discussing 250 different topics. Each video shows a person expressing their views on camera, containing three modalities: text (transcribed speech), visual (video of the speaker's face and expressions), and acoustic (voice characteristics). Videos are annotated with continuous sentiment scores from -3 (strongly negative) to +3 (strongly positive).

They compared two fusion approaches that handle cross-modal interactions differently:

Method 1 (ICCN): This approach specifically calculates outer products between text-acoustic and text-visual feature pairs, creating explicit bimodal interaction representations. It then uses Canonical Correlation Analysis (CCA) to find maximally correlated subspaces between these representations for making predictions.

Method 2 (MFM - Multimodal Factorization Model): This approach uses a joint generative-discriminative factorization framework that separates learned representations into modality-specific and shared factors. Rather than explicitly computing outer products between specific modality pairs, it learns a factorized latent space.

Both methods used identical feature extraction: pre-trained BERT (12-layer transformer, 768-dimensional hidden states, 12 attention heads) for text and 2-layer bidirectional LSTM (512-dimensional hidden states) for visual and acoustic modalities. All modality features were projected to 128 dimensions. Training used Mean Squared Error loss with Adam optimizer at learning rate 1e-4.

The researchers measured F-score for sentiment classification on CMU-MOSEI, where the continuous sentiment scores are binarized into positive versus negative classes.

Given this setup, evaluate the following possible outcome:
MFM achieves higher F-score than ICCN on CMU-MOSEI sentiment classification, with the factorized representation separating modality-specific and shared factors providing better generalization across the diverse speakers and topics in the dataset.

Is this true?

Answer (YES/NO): NO